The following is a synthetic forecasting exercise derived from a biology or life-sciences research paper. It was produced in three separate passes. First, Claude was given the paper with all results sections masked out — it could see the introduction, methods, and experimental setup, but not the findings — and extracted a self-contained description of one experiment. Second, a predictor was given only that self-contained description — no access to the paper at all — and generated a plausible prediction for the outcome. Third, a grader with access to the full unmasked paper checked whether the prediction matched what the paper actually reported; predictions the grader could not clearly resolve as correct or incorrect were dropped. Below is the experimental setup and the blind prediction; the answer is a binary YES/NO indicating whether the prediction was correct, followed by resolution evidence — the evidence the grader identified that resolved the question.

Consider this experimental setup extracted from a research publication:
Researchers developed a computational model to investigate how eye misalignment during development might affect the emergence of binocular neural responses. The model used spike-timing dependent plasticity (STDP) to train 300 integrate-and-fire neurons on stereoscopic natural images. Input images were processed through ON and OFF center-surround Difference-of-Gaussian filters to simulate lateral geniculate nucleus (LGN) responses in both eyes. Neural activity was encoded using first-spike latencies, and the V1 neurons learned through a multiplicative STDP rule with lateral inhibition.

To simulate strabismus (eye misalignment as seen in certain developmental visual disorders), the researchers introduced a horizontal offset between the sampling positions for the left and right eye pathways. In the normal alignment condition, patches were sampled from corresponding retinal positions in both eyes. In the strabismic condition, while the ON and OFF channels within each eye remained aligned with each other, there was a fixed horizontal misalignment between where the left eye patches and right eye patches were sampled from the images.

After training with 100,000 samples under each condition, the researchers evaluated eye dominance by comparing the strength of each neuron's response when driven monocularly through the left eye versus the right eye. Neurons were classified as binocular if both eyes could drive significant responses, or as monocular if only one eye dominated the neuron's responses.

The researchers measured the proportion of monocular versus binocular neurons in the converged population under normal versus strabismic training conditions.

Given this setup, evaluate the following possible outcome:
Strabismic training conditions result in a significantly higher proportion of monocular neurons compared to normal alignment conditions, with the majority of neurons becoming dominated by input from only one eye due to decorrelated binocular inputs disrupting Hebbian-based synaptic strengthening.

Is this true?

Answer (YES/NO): YES